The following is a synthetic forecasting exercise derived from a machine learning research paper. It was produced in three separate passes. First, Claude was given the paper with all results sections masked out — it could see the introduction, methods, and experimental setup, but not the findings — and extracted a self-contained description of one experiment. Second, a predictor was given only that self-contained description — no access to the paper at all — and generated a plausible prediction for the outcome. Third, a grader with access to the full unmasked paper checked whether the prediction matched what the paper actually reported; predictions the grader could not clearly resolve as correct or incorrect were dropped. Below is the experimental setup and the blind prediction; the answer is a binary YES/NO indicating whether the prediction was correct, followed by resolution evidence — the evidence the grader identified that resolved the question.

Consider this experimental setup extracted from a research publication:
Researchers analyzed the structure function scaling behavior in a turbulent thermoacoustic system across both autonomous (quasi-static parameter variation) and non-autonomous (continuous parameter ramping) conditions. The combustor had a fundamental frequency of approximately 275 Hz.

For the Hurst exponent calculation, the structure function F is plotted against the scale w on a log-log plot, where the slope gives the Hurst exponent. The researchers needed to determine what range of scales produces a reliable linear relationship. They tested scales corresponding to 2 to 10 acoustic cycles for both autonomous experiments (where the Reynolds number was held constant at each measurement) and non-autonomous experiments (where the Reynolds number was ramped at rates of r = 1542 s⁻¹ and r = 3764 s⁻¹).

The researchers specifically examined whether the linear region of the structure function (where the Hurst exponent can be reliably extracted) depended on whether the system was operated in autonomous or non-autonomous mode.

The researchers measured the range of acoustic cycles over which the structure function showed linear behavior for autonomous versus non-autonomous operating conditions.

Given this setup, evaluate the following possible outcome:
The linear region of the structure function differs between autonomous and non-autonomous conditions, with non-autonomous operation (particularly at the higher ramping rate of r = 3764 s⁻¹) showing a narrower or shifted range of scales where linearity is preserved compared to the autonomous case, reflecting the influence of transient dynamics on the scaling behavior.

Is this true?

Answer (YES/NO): NO